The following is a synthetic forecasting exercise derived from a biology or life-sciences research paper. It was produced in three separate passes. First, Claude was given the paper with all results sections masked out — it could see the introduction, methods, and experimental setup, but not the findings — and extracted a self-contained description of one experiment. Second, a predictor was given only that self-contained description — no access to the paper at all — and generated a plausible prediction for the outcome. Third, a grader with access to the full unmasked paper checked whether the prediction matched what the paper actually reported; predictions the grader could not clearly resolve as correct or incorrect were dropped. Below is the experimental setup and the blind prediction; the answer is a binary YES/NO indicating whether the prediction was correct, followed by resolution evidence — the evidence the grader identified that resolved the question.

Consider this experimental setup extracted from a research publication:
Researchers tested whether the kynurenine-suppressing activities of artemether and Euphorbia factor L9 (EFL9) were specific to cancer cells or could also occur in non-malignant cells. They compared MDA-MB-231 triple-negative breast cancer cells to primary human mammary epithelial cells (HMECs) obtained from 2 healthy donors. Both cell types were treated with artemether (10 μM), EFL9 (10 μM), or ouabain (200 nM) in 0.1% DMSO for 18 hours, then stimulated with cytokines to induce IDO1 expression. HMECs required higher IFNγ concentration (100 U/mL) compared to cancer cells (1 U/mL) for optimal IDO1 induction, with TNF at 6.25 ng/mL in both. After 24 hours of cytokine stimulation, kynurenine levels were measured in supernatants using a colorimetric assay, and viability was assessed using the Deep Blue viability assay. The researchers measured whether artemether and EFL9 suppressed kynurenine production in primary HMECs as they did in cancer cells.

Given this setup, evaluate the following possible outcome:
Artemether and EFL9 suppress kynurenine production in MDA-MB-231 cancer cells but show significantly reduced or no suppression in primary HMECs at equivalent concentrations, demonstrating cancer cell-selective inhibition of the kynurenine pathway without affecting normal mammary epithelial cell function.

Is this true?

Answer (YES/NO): NO